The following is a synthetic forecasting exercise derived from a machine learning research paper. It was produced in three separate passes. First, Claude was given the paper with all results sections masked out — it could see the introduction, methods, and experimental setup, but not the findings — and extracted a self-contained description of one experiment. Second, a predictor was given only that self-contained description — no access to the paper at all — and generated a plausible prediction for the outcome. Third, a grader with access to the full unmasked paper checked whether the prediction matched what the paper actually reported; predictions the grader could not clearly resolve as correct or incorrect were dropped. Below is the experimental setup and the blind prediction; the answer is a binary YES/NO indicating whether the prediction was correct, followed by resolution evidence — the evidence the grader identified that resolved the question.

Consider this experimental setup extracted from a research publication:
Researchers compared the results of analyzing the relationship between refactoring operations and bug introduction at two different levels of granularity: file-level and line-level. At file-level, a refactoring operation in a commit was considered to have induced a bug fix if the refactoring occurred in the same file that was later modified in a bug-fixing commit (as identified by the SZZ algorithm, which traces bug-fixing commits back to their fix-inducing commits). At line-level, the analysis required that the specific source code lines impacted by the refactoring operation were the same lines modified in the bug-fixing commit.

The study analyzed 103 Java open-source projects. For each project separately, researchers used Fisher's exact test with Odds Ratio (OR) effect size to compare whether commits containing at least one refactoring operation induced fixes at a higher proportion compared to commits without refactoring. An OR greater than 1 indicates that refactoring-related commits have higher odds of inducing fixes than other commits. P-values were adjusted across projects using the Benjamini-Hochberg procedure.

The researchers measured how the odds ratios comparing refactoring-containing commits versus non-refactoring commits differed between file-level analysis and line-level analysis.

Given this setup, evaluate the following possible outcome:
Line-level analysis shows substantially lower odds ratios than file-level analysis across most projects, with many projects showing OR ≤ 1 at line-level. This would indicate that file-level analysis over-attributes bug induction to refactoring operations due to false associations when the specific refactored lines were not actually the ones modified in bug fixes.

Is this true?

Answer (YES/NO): NO